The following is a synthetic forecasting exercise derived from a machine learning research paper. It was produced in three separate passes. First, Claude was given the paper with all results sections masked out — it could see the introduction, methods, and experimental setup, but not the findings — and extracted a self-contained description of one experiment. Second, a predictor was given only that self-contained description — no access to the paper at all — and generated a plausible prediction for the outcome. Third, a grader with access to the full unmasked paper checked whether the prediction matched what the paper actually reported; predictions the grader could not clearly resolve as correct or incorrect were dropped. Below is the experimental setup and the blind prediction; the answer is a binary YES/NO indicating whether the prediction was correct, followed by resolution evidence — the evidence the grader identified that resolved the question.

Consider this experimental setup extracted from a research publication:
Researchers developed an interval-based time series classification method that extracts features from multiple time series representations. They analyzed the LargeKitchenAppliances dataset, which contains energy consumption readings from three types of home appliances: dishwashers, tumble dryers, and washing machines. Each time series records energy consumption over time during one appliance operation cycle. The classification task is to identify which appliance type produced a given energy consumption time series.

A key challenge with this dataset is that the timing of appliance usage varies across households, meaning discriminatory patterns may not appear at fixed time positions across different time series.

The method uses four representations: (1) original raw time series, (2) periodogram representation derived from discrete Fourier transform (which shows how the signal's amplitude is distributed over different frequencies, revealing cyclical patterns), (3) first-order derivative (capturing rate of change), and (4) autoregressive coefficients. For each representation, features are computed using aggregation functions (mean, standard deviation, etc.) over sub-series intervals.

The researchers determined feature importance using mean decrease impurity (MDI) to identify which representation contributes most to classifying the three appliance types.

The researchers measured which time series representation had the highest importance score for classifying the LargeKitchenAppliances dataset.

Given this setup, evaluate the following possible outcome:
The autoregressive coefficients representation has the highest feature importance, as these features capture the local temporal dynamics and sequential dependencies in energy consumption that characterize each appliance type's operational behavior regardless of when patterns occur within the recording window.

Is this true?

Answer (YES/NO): NO